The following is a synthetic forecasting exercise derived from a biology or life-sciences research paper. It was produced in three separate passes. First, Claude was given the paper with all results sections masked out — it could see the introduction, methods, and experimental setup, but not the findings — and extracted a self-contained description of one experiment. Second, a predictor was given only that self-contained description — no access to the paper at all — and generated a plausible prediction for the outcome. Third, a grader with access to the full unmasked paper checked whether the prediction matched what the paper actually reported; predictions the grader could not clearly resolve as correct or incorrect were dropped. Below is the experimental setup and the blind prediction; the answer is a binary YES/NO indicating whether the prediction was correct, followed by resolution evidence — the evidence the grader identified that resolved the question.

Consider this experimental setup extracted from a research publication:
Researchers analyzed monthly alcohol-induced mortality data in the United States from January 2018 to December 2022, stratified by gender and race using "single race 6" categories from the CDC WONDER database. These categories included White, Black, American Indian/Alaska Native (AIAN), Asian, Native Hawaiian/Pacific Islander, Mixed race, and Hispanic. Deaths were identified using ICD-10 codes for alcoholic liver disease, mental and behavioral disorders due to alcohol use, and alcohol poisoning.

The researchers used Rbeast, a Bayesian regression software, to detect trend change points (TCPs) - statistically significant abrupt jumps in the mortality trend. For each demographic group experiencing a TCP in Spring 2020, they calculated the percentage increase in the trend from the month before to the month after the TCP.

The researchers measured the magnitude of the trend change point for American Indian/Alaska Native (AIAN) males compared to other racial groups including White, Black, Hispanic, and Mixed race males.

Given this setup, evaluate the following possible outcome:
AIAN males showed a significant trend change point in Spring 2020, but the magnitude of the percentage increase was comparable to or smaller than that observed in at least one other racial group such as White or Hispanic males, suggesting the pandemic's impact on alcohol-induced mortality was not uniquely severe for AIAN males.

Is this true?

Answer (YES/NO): NO